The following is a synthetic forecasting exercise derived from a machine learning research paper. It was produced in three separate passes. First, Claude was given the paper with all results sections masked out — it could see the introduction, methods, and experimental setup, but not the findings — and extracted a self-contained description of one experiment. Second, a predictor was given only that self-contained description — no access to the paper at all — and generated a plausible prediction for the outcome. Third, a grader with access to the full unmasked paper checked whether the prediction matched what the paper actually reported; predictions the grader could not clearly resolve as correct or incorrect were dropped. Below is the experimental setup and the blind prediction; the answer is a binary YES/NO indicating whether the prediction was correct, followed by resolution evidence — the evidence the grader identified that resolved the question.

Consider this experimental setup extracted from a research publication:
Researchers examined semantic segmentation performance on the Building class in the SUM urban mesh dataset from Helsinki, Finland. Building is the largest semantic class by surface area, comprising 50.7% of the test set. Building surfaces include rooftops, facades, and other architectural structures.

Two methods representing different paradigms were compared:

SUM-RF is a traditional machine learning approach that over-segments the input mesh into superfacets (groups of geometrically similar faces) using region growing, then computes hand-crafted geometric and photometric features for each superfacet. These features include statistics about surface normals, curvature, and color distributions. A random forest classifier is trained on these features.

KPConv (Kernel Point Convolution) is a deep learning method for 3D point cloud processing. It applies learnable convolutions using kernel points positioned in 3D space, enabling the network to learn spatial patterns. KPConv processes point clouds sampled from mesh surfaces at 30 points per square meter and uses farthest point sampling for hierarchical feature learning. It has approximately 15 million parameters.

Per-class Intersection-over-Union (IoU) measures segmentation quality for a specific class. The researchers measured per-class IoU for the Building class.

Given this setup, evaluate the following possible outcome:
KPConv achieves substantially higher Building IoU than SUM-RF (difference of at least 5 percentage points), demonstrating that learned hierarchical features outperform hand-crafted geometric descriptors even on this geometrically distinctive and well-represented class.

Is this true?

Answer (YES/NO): NO